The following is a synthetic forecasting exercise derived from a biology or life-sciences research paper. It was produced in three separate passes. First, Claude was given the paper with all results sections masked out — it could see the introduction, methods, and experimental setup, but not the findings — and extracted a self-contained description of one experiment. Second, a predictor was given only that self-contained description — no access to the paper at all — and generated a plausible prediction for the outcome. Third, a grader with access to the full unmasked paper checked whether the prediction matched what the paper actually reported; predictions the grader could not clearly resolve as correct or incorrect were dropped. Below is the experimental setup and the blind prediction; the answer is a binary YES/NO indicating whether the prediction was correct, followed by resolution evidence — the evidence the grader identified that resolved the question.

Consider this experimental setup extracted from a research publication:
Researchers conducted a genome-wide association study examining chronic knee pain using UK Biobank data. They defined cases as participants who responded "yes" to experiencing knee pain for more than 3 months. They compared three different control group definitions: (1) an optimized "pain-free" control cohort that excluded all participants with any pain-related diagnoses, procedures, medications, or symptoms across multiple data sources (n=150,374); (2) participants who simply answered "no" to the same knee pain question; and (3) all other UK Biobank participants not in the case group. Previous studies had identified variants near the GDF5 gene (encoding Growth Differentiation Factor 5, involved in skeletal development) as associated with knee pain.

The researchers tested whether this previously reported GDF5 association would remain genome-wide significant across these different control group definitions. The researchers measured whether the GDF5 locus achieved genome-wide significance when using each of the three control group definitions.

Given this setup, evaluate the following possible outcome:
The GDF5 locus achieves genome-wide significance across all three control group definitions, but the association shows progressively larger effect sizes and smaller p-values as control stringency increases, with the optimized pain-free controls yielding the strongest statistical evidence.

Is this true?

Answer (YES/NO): NO